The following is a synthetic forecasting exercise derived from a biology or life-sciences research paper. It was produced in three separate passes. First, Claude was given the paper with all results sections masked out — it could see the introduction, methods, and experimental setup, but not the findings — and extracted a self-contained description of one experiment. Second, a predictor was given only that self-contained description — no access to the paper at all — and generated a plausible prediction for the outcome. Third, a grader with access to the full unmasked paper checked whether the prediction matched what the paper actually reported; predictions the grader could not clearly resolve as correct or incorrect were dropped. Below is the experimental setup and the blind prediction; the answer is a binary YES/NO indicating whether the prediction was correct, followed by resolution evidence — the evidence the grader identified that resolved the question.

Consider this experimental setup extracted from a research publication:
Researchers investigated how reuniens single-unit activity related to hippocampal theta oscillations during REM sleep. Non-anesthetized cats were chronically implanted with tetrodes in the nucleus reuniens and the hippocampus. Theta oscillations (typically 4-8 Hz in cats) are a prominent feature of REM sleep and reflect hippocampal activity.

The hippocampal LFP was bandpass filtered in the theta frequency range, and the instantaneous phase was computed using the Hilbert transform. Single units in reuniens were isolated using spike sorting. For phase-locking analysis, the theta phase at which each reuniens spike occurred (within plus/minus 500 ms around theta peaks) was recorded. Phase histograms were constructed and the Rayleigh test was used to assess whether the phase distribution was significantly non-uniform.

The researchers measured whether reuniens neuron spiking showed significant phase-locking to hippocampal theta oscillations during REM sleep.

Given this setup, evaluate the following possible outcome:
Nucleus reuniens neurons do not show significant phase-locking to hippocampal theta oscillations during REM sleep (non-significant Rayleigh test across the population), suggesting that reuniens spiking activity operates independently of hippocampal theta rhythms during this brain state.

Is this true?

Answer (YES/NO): NO